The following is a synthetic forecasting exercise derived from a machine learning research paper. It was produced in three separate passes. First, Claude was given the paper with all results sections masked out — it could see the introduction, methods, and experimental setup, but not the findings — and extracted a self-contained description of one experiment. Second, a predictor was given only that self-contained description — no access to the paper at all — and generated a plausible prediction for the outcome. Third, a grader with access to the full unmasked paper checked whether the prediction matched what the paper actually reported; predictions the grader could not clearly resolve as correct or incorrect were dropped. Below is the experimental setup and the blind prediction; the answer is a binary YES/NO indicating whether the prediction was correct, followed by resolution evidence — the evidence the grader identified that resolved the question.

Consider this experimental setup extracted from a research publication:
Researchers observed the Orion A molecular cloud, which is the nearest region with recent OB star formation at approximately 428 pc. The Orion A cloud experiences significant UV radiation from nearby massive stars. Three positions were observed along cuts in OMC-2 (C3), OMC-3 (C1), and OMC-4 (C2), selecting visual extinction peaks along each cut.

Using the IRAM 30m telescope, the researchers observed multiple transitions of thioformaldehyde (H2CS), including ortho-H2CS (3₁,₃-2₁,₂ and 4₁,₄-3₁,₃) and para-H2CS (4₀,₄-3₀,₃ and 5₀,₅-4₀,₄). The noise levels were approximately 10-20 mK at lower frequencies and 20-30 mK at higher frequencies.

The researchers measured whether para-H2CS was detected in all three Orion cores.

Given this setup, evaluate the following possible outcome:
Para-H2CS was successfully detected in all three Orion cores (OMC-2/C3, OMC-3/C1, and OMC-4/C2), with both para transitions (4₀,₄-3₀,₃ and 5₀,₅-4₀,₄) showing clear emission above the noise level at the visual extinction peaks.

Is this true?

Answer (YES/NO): NO